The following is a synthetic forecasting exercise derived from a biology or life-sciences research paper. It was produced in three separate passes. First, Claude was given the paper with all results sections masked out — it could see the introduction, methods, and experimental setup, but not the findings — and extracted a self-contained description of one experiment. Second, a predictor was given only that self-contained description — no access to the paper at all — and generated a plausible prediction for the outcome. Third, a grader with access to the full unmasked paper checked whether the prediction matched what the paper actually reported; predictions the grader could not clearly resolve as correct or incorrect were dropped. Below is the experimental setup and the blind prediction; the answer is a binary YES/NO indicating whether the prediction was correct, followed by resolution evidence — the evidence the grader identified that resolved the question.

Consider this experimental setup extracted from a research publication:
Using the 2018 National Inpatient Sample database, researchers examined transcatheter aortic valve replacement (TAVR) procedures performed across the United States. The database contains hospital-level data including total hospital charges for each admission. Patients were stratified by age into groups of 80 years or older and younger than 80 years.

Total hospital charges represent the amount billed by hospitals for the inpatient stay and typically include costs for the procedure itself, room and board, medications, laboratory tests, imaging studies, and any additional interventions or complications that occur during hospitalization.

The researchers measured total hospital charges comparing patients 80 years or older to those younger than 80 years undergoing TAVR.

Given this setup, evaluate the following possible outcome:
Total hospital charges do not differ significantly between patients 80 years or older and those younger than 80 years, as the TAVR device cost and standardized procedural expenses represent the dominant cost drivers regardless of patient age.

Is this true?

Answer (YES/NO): YES